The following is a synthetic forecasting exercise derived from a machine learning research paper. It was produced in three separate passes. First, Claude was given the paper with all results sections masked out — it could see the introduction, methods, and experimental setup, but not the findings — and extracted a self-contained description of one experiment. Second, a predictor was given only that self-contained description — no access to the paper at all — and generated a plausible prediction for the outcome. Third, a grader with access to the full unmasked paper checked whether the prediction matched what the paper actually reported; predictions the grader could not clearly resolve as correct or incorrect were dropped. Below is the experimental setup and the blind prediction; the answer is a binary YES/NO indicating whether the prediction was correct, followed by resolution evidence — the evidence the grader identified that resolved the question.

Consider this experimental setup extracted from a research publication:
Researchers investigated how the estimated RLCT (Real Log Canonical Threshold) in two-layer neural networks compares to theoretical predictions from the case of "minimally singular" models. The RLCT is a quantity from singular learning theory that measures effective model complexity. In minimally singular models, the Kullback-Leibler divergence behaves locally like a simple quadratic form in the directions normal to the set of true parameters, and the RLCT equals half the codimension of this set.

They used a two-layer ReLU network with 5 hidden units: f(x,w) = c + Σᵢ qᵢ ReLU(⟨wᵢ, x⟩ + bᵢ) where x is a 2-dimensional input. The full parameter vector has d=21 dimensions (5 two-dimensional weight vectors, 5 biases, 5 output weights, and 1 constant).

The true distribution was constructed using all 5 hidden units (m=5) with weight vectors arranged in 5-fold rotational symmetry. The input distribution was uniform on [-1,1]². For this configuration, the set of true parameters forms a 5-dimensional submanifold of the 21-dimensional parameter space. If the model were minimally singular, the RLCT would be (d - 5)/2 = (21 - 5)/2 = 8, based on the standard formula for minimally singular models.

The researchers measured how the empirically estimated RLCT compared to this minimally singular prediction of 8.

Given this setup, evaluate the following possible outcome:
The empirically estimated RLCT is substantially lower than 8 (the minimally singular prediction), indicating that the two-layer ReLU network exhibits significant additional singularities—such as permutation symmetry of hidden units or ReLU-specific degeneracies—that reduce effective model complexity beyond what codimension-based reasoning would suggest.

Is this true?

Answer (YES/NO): YES